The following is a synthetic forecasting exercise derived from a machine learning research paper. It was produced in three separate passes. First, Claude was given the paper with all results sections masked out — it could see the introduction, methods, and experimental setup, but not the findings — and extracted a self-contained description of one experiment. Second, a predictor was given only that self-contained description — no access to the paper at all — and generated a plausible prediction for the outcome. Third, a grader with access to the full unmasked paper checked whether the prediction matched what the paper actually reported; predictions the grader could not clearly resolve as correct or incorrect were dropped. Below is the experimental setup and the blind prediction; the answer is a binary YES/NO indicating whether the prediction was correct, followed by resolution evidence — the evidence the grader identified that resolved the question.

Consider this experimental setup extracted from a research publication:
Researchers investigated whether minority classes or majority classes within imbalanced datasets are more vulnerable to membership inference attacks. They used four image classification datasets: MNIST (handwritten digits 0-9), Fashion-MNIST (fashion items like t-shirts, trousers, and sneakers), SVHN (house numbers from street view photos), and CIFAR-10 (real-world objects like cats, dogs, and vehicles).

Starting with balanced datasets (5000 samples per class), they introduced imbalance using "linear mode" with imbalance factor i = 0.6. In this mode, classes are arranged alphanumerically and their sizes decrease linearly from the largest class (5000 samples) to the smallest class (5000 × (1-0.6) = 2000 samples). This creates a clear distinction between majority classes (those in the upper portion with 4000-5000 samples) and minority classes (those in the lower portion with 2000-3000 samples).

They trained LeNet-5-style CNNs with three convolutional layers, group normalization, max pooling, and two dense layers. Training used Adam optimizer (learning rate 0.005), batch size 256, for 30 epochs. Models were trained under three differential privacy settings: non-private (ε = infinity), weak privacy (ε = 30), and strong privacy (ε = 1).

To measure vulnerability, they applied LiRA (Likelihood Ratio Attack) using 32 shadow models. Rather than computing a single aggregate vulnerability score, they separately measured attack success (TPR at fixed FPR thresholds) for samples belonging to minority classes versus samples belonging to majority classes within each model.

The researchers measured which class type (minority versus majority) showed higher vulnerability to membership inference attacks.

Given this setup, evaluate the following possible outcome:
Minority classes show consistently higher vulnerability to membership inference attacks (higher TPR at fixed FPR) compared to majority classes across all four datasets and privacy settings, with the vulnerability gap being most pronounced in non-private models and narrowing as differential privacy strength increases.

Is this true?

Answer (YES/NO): NO